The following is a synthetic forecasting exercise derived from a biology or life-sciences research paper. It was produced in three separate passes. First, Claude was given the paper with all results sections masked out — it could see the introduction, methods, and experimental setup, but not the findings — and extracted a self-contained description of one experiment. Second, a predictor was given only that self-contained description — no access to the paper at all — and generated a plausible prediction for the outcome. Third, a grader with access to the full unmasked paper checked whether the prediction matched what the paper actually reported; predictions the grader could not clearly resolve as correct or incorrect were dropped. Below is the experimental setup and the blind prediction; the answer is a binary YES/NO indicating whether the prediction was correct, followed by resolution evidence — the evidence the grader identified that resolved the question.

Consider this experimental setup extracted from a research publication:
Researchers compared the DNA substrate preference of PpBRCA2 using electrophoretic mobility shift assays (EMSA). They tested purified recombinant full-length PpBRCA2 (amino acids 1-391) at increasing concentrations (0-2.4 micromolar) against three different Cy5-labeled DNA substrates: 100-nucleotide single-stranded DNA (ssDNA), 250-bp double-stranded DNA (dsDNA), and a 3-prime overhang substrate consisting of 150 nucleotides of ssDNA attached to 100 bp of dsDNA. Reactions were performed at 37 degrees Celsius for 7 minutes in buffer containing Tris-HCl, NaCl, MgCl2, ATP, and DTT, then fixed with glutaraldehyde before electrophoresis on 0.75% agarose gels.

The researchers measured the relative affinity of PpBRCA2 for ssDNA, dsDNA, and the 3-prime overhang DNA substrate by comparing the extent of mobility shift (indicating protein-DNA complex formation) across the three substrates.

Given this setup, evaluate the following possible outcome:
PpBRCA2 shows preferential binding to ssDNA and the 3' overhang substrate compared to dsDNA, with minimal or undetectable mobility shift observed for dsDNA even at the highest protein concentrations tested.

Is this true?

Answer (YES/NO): YES